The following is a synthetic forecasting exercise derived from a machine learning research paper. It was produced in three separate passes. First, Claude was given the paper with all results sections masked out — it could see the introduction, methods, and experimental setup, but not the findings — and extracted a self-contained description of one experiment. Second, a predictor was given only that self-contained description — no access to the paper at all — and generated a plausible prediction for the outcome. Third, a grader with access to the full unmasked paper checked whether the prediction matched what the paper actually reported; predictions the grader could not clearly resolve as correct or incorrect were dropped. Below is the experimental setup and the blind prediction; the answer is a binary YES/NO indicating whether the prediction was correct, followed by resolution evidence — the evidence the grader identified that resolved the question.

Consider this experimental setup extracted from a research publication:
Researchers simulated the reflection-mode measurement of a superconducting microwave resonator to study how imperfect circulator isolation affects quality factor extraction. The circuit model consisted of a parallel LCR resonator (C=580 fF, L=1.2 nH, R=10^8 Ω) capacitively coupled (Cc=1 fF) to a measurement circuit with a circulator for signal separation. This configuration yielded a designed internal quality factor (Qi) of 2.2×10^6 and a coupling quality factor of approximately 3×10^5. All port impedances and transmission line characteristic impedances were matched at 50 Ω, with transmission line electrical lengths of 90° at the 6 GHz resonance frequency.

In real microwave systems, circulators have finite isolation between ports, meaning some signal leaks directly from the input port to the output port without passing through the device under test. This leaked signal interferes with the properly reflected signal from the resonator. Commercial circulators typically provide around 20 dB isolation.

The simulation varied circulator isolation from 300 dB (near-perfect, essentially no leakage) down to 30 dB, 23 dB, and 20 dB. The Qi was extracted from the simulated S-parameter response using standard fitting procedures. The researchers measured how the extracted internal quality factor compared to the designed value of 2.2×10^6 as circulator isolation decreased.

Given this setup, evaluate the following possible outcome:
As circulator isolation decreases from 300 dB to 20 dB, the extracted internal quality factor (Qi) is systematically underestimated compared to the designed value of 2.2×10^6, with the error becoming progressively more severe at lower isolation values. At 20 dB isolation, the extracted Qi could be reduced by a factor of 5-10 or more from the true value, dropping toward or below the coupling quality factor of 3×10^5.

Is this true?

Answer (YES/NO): NO